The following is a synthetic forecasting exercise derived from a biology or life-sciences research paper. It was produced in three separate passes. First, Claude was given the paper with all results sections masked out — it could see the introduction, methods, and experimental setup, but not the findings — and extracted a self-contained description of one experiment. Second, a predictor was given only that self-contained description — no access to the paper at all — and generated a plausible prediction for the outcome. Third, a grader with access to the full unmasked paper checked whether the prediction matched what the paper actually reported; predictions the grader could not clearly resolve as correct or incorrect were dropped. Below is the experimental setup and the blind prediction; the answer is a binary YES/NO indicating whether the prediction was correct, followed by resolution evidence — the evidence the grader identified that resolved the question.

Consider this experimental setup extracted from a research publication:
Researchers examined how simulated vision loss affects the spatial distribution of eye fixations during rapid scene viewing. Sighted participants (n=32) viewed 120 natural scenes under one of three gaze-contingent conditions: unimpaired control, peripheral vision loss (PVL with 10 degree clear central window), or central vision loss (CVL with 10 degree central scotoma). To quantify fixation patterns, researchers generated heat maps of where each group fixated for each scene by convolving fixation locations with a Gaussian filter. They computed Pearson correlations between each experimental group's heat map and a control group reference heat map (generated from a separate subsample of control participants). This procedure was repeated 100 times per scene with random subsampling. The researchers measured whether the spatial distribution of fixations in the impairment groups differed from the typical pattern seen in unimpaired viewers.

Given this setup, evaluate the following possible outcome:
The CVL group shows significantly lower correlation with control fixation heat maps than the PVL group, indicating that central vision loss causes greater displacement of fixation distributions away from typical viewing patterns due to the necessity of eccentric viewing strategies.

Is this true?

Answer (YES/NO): YES